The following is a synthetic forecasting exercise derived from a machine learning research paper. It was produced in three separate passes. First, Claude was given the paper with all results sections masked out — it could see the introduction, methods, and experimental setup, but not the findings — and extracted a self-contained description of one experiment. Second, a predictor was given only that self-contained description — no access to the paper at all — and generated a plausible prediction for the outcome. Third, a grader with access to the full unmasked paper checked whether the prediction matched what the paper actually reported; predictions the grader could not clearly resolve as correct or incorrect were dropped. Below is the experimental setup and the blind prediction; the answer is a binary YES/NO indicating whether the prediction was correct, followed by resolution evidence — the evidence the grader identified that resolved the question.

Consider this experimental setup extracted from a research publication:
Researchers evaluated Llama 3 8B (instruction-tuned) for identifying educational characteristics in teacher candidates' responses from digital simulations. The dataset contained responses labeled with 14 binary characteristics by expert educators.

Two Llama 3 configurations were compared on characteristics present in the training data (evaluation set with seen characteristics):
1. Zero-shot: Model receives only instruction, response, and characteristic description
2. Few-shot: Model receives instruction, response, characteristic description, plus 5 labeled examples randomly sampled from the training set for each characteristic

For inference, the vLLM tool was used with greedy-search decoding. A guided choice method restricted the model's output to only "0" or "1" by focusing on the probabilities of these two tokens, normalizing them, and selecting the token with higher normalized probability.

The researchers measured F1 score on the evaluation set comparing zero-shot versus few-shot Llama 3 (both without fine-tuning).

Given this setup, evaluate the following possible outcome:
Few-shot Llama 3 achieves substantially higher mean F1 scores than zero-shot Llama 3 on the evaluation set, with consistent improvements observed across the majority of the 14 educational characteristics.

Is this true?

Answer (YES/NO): NO